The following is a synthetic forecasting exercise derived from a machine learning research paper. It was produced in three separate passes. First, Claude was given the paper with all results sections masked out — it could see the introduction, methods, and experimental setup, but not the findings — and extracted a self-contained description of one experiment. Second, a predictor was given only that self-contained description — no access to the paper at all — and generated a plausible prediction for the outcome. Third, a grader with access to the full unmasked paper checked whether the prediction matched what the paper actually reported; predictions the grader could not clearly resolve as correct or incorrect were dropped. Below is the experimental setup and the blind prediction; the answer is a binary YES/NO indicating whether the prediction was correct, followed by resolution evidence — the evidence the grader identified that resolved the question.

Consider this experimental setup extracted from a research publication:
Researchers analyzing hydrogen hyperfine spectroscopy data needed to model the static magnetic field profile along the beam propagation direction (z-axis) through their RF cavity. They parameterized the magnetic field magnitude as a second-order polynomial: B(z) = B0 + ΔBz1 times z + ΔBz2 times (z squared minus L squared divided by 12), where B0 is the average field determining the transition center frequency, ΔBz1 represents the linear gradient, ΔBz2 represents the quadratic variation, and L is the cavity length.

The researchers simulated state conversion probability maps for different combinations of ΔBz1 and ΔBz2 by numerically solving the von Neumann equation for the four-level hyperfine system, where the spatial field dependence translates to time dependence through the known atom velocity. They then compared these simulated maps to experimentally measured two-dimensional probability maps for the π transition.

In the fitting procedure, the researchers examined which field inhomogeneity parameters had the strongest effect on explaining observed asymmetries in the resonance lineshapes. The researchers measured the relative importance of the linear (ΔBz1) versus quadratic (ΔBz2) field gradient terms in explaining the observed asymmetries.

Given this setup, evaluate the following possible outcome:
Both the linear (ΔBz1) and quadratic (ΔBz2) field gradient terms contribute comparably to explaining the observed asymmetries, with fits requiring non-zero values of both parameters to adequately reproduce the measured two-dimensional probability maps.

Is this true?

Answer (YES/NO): NO